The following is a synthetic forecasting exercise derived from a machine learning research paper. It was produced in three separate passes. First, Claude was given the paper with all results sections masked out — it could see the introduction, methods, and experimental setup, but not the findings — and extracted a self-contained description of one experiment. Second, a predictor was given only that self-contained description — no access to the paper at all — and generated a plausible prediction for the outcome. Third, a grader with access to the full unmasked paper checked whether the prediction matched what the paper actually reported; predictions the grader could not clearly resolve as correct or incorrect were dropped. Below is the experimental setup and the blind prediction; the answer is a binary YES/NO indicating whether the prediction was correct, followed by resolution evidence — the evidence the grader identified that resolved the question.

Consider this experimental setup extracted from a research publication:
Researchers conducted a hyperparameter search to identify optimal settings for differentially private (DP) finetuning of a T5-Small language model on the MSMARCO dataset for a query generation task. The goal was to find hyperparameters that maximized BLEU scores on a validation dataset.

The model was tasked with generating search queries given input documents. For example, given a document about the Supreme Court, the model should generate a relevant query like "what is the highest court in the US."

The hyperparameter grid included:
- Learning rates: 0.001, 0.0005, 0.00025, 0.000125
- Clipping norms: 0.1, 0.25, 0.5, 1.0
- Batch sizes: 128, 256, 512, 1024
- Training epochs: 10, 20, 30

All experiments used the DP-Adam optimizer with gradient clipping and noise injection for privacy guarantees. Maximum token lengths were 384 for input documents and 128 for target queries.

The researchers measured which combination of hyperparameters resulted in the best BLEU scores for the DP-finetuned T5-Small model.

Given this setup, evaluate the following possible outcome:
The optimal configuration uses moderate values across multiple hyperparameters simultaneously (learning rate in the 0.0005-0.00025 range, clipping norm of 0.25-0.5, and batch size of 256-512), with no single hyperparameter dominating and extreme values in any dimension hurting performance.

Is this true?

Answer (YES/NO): NO